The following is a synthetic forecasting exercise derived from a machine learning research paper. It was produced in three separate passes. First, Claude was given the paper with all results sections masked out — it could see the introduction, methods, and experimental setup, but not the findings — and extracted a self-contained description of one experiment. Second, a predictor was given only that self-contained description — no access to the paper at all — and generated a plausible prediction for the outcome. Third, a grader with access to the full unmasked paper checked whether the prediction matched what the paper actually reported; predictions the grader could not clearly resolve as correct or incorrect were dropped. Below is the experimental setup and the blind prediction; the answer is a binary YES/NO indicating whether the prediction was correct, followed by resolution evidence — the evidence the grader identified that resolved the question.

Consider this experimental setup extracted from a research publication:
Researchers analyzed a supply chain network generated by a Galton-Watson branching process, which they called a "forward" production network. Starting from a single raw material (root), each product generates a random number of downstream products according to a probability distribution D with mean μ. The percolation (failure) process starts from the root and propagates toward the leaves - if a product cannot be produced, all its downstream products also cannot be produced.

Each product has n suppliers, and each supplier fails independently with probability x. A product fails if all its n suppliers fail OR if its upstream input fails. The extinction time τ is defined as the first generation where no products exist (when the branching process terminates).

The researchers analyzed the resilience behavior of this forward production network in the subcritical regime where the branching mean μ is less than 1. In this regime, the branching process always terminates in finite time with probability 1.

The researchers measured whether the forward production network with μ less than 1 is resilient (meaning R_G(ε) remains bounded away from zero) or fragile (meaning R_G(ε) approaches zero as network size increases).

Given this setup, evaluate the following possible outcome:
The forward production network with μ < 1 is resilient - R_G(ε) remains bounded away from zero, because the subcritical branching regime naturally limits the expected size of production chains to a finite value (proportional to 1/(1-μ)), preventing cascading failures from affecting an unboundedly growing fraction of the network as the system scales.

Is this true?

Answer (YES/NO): YES